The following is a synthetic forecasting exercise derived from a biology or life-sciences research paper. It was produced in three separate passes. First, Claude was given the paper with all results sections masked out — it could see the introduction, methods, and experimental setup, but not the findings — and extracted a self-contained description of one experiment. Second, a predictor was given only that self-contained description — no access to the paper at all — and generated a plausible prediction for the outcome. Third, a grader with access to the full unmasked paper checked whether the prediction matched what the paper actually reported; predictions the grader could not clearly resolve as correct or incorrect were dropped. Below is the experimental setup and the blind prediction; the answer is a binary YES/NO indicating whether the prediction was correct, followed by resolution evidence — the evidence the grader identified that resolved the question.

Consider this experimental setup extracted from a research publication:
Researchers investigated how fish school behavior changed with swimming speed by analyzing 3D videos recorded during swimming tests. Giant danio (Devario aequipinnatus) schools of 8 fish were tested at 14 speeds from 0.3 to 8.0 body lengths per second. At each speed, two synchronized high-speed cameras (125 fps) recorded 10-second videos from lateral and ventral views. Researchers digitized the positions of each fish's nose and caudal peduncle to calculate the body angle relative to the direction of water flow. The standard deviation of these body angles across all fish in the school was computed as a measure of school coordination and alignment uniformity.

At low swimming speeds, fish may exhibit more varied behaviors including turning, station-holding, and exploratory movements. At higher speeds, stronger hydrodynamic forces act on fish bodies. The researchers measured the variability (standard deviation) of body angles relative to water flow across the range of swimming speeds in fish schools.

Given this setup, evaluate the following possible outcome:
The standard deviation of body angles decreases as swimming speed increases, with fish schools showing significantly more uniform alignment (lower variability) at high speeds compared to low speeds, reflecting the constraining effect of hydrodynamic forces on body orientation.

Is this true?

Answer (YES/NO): YES